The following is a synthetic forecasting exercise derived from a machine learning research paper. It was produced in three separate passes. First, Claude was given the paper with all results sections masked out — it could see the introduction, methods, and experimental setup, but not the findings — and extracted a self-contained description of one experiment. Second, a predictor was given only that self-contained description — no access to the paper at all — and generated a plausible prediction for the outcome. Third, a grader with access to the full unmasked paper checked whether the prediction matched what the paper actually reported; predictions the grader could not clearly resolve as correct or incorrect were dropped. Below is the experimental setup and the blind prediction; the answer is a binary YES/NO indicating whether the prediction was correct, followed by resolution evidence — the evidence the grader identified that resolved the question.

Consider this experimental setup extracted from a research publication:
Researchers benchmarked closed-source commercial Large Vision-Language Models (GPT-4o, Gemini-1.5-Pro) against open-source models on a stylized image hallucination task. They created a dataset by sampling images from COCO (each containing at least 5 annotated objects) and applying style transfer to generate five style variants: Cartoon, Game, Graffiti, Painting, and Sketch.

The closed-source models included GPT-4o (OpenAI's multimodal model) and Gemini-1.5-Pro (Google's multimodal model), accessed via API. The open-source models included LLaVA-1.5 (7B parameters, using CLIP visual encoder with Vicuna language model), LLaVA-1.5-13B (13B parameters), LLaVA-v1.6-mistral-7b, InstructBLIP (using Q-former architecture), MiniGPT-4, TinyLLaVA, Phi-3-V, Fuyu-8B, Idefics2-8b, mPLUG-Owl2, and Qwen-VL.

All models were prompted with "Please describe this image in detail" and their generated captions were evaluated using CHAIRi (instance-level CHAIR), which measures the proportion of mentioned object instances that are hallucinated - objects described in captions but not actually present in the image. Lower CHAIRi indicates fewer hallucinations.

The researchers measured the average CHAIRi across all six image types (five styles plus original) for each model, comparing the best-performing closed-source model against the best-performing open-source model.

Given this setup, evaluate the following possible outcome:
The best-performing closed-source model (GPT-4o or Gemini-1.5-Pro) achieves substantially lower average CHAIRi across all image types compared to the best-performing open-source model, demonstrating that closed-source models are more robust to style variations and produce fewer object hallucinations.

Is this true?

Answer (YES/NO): YES